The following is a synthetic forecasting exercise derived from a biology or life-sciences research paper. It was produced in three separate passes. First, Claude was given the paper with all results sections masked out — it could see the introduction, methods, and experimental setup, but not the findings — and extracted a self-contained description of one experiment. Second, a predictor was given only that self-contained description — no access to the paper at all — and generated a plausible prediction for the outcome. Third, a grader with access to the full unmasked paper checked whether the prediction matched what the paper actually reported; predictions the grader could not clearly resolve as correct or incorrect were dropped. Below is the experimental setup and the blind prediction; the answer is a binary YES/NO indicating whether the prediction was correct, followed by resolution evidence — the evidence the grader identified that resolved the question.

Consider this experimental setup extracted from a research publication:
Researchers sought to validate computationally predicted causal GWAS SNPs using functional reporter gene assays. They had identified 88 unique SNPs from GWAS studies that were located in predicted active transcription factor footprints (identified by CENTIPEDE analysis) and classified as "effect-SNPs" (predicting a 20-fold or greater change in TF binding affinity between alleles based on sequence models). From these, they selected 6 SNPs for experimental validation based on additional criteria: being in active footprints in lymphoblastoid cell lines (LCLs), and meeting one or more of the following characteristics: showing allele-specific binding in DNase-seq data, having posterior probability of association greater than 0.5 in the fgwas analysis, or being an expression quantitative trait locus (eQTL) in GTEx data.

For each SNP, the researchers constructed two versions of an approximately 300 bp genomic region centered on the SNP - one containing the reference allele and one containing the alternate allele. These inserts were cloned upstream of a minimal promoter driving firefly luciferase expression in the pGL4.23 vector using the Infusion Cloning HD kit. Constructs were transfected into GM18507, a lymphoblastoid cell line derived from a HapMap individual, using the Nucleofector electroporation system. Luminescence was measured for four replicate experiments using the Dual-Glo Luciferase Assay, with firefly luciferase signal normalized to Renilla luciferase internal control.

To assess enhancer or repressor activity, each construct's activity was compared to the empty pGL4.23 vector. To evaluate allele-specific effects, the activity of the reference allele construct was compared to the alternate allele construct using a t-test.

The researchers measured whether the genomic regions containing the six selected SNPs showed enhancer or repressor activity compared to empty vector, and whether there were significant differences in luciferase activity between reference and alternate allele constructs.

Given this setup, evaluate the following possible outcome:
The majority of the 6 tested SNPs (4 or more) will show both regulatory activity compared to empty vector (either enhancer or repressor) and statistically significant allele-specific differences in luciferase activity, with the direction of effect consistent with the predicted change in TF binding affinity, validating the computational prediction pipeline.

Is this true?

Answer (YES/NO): YES